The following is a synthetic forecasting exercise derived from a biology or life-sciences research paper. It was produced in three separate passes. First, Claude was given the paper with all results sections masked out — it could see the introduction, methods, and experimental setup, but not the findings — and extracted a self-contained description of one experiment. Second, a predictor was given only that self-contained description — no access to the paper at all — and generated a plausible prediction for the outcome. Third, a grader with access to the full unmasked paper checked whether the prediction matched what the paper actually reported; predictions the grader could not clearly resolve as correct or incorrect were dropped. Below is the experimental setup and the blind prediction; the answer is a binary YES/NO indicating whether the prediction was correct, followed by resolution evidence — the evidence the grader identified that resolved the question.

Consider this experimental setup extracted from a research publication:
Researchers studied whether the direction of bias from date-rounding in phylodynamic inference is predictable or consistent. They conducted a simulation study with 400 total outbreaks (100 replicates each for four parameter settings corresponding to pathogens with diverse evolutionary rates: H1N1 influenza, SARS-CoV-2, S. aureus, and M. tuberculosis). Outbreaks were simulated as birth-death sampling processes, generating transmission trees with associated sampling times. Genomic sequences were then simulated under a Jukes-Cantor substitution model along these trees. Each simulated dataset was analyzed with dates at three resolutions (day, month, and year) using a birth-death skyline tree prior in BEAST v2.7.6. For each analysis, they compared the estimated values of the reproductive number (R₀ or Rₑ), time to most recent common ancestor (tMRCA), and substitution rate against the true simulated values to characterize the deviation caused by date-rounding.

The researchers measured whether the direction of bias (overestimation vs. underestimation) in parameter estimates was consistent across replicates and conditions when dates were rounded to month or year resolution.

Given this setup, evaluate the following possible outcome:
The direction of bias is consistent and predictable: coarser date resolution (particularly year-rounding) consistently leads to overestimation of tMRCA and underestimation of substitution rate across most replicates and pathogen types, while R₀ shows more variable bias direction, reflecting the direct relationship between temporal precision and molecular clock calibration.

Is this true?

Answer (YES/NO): NO